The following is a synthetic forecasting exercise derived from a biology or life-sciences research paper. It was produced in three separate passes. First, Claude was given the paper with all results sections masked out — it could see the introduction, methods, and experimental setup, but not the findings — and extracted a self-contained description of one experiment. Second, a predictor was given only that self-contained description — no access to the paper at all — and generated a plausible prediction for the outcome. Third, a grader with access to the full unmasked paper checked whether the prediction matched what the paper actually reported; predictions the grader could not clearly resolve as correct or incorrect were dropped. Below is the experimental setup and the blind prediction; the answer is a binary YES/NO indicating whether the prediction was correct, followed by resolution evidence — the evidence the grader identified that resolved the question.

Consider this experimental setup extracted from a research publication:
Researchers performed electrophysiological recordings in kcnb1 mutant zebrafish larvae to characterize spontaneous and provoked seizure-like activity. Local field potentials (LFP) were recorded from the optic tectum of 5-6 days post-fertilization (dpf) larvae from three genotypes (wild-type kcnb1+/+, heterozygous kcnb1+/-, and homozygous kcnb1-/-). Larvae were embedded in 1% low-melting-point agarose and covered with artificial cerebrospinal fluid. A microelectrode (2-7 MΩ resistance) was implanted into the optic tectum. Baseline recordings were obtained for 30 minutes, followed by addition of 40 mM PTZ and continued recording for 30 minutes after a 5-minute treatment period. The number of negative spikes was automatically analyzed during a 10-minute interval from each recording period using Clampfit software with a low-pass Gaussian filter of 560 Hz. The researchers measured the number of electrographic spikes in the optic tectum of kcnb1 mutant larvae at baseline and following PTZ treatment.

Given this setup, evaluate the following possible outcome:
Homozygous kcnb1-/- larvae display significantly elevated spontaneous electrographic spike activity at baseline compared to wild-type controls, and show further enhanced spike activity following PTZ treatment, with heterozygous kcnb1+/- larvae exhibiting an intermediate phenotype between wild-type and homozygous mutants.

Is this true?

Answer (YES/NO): NO